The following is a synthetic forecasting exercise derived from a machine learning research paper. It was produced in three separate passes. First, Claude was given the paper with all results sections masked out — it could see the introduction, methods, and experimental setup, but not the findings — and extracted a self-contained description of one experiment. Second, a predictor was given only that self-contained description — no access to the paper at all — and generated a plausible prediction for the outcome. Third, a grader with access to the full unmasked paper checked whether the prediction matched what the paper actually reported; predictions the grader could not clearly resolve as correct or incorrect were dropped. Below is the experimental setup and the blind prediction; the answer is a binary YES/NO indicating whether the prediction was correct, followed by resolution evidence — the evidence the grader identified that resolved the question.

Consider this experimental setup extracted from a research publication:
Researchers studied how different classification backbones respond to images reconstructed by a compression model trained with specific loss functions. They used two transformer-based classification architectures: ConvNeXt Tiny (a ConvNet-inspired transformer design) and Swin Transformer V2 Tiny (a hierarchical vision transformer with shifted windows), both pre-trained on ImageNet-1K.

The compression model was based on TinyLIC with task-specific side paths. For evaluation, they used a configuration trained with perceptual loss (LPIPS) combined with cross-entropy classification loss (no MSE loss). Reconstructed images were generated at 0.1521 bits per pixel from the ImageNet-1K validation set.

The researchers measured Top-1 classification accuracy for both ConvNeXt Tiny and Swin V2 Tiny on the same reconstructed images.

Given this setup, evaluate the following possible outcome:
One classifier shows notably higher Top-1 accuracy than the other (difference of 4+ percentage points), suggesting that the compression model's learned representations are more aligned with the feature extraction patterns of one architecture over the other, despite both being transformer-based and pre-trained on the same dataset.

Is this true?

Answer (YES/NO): NO